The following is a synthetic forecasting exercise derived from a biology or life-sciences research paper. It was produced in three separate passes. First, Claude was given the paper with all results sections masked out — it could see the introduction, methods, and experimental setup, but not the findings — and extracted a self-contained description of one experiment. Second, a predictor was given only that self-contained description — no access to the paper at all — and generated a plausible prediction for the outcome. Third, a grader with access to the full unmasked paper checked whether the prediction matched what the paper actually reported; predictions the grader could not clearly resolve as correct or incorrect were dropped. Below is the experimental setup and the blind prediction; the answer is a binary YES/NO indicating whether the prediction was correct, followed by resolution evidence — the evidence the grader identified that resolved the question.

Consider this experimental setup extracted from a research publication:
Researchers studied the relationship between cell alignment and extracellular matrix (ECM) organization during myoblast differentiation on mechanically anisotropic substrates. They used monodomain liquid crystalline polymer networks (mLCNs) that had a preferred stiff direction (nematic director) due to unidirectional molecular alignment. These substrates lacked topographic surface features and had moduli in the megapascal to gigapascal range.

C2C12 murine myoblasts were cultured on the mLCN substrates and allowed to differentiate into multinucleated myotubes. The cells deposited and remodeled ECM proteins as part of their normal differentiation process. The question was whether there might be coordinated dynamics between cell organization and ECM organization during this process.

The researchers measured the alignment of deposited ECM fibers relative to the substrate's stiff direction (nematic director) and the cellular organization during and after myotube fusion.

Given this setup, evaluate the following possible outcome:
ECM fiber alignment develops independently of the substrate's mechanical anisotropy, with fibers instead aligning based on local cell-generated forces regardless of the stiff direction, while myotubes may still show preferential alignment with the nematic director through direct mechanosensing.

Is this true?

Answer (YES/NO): NO